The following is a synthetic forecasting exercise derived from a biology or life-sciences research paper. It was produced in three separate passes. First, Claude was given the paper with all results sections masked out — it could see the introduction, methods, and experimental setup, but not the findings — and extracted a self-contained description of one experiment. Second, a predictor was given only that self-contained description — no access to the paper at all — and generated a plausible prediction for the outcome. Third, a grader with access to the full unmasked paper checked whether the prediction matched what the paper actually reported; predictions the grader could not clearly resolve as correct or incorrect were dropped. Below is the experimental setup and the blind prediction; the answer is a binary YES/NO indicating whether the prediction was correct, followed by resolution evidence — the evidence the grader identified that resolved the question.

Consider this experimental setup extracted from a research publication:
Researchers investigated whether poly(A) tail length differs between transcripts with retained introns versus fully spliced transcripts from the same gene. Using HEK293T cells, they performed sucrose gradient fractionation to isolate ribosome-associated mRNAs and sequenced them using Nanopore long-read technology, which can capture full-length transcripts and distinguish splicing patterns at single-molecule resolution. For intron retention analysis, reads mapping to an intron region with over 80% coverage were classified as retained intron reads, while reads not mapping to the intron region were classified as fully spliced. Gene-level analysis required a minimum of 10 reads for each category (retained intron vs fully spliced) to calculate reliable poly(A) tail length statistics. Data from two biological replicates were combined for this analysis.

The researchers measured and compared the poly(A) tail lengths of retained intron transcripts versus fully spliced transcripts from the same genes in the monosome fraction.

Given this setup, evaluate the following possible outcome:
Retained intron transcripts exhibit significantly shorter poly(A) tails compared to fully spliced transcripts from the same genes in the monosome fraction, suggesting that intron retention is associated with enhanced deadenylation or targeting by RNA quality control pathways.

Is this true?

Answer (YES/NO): NO